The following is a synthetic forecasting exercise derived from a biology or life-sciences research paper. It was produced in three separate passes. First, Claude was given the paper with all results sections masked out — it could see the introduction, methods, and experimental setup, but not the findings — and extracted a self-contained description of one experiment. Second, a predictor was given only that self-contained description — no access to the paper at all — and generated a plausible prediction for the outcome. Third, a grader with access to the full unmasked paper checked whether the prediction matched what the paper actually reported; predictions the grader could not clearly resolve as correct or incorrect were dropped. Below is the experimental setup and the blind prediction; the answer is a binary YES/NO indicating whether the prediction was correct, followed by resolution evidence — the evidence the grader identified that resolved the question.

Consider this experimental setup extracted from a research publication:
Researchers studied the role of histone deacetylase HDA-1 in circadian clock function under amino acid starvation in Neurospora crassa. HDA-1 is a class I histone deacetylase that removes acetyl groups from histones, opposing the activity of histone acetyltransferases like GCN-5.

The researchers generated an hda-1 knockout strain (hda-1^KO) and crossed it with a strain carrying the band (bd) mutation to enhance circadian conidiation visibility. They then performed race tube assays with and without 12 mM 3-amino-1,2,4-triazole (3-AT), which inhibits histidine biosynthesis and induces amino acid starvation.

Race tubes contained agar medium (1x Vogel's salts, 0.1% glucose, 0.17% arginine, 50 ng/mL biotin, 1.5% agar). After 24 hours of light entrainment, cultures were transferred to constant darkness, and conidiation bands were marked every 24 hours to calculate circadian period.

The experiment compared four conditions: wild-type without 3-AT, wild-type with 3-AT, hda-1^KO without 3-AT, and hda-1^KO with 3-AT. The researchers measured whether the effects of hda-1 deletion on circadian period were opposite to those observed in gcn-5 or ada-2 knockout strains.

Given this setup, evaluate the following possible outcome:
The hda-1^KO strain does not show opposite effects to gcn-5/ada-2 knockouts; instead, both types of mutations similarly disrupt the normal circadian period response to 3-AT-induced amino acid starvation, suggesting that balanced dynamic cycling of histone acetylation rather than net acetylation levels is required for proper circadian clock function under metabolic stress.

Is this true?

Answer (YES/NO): NO